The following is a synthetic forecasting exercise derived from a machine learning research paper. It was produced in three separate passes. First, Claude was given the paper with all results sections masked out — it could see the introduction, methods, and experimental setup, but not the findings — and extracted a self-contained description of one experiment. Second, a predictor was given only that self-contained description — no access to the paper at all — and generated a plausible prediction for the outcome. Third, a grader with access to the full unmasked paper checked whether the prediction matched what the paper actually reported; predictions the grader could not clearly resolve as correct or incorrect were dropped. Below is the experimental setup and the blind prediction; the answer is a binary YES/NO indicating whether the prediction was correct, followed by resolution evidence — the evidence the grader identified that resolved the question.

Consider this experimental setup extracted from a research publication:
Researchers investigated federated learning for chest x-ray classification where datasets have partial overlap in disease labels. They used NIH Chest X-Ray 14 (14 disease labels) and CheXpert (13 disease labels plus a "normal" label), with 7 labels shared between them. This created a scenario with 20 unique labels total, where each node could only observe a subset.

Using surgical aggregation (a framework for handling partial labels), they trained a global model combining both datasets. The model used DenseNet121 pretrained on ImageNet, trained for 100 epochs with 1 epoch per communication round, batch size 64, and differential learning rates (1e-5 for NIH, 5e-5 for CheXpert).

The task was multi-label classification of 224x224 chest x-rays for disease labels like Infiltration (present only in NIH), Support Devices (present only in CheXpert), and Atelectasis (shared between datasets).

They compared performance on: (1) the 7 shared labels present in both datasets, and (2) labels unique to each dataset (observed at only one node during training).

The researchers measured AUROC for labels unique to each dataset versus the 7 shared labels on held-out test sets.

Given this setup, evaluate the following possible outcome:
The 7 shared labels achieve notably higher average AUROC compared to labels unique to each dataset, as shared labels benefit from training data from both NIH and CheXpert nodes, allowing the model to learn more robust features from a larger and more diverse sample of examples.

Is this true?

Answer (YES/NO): YES